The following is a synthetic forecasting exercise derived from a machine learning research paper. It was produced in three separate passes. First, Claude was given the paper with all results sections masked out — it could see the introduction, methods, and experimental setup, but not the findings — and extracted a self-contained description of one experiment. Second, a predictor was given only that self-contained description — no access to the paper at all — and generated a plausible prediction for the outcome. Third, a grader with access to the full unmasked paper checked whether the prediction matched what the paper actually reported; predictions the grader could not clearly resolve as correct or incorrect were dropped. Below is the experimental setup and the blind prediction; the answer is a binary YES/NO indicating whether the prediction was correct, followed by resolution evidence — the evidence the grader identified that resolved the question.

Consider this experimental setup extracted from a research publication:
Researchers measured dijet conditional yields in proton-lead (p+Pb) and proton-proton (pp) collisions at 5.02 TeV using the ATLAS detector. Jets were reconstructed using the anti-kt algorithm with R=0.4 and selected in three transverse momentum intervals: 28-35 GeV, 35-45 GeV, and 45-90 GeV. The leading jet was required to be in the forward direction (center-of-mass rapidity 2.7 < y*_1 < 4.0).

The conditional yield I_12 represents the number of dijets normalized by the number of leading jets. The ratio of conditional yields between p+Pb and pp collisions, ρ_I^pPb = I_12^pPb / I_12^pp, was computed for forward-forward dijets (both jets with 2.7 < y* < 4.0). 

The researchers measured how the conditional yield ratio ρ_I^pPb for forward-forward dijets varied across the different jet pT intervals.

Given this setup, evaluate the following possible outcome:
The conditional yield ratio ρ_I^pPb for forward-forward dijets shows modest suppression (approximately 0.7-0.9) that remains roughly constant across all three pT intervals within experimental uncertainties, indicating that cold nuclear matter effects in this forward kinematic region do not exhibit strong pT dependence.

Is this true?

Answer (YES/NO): YES